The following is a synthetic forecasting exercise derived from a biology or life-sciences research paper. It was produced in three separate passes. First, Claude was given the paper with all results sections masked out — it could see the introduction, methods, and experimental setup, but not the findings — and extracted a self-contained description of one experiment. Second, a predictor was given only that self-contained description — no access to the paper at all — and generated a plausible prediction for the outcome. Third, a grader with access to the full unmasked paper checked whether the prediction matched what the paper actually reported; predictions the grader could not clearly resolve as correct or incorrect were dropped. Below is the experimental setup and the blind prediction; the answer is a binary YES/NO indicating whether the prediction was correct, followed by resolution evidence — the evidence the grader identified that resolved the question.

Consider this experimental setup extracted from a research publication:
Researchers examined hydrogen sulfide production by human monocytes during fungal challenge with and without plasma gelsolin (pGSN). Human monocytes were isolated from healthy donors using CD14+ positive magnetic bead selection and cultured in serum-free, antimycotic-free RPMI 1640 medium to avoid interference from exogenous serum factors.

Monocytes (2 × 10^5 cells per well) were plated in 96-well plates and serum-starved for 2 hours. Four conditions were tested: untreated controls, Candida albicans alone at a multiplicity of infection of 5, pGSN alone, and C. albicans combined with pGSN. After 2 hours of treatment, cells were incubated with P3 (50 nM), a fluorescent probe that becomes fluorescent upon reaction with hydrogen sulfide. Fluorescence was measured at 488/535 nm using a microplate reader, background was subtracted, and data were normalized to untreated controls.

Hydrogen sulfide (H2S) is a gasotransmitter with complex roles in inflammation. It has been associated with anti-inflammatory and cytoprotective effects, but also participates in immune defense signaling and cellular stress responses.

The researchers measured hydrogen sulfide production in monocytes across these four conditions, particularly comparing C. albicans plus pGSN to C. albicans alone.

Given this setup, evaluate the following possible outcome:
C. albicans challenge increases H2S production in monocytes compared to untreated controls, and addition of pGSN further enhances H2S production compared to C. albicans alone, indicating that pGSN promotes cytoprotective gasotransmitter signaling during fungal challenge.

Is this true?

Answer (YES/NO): NO